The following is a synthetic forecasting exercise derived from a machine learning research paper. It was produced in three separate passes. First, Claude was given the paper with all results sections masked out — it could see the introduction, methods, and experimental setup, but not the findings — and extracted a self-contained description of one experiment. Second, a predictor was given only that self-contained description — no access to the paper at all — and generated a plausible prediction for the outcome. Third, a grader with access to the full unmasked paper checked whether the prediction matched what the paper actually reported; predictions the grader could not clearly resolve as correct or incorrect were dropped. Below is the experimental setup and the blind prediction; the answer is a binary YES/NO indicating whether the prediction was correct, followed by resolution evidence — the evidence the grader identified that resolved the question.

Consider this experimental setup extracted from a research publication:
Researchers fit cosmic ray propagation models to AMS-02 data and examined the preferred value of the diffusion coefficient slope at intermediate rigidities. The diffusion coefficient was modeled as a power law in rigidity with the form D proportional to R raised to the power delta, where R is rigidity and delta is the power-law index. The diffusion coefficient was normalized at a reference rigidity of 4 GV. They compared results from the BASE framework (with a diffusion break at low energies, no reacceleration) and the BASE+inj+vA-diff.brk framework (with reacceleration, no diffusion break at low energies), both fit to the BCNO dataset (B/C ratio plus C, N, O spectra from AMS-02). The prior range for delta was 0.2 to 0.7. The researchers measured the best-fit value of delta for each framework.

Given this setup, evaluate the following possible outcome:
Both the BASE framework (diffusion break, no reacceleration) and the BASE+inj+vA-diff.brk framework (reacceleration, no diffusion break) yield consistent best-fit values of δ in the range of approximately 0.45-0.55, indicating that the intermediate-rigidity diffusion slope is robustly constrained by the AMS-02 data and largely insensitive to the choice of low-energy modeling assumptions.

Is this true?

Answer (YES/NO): YES